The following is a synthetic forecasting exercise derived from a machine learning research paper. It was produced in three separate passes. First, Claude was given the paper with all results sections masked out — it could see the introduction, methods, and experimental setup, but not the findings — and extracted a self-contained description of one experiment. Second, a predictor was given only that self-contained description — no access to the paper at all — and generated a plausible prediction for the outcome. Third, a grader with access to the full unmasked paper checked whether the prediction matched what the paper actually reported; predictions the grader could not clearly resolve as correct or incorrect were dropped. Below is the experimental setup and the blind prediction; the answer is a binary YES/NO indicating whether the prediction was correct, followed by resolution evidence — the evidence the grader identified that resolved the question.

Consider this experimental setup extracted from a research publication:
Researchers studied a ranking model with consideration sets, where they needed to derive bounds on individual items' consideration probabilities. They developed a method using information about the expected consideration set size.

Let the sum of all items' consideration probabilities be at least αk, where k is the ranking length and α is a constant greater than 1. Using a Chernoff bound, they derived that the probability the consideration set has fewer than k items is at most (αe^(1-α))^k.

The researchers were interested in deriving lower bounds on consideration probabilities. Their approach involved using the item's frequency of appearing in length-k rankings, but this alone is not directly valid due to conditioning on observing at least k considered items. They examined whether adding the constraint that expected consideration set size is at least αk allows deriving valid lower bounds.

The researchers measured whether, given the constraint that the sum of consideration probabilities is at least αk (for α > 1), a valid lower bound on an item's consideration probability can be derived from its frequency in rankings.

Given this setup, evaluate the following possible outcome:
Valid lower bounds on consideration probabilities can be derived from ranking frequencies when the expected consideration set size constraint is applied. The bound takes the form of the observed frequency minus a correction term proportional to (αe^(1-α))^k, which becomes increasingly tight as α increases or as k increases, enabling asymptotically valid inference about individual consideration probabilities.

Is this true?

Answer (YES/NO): NO